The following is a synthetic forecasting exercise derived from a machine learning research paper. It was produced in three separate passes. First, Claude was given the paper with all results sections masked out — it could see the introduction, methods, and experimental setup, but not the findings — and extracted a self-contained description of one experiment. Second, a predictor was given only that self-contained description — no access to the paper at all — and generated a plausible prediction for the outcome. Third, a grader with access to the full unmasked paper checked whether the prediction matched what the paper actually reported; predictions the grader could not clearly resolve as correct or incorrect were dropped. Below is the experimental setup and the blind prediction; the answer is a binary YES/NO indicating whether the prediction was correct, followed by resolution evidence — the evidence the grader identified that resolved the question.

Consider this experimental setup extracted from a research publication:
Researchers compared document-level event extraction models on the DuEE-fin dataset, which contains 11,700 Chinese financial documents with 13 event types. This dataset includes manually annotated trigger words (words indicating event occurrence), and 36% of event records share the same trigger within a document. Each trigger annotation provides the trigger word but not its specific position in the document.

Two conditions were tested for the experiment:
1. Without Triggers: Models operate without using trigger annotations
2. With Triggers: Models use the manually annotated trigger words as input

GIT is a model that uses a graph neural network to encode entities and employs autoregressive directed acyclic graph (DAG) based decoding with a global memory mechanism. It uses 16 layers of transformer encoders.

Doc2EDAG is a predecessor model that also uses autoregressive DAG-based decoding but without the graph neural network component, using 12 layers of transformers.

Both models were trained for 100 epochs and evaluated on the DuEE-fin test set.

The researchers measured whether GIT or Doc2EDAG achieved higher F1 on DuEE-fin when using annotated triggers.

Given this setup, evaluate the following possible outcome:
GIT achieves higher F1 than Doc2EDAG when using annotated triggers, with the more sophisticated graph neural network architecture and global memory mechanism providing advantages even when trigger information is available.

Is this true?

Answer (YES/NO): NO